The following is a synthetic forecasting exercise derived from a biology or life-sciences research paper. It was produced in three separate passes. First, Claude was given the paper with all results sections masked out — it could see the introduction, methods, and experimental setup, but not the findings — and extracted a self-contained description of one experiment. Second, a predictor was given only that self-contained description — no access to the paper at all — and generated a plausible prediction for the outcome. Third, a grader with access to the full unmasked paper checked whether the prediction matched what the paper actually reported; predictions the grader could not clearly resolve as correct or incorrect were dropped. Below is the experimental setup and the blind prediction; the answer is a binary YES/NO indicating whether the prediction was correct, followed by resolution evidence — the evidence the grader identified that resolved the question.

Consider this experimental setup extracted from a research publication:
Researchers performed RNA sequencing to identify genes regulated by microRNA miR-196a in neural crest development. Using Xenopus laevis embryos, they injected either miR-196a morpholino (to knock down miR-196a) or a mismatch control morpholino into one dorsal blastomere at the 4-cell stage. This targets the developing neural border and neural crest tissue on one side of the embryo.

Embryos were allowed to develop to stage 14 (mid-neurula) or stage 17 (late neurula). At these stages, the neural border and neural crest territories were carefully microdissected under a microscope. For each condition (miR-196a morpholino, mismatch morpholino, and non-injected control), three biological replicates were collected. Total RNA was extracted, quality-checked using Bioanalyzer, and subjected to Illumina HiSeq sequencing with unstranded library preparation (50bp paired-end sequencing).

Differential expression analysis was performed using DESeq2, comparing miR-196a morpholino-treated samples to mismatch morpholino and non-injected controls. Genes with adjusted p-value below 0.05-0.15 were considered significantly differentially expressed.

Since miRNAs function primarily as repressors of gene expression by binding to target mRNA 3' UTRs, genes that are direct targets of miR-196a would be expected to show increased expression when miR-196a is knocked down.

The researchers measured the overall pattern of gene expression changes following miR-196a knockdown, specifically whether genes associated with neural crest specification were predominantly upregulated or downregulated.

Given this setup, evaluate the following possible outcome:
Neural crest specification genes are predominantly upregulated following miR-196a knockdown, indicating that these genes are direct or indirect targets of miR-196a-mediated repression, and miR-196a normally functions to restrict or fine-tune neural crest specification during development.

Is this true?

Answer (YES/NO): NO